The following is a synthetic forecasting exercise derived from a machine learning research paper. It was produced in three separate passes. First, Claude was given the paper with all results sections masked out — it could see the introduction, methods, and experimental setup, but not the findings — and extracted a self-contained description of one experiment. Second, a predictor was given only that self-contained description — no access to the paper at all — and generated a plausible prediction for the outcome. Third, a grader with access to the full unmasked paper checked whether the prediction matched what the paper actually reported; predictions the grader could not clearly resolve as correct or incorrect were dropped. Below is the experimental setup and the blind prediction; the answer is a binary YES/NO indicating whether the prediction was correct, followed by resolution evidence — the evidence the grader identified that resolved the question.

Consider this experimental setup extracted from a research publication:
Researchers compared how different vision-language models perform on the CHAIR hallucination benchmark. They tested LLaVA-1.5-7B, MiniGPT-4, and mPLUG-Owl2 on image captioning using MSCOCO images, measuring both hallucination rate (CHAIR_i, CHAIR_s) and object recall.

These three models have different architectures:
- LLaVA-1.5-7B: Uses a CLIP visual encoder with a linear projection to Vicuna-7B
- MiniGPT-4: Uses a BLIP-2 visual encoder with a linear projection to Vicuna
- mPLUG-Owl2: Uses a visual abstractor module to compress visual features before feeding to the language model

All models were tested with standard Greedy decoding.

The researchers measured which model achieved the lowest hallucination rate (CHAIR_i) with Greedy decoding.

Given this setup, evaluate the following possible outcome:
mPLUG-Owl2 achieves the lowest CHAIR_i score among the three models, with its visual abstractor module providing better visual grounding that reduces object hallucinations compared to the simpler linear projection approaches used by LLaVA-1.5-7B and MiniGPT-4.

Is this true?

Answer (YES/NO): NO